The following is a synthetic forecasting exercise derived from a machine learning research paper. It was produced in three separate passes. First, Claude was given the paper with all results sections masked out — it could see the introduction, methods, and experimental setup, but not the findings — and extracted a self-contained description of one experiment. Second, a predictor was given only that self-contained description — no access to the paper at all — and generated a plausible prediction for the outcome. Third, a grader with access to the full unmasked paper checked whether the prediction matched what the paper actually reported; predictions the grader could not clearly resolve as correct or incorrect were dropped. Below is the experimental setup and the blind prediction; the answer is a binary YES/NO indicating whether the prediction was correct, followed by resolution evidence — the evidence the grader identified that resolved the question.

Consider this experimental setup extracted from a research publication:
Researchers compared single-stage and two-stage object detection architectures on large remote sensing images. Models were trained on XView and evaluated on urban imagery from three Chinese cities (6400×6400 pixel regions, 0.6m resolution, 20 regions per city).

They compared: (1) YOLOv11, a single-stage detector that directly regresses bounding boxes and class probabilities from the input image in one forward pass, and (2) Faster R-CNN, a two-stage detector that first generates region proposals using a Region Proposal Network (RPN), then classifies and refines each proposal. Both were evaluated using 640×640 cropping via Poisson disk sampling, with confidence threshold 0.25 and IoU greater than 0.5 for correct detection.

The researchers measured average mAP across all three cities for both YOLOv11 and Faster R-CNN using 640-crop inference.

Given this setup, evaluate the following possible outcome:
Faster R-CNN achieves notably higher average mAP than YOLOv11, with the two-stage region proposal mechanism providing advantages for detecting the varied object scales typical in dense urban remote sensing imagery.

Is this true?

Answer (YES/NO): NO